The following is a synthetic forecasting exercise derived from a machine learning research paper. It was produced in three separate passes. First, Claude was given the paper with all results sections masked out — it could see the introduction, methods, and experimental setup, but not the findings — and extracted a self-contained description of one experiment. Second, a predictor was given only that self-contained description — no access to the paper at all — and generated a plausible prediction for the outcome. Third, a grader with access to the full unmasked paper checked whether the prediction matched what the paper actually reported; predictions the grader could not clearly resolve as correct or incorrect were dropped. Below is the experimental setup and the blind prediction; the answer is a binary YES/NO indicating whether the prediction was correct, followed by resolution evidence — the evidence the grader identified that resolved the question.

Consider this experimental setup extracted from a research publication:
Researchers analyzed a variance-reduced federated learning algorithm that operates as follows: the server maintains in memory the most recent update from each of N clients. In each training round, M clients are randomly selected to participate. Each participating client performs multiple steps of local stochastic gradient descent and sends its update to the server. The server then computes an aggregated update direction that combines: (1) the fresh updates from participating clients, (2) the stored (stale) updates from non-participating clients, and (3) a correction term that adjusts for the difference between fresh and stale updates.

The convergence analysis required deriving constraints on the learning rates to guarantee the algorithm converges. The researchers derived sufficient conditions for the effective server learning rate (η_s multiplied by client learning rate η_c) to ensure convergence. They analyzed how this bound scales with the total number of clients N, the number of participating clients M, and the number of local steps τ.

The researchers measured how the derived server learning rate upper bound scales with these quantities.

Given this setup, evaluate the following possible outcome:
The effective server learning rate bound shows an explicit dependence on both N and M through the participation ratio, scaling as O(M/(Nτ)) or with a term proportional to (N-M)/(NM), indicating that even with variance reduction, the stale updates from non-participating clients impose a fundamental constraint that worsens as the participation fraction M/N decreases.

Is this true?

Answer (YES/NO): NO